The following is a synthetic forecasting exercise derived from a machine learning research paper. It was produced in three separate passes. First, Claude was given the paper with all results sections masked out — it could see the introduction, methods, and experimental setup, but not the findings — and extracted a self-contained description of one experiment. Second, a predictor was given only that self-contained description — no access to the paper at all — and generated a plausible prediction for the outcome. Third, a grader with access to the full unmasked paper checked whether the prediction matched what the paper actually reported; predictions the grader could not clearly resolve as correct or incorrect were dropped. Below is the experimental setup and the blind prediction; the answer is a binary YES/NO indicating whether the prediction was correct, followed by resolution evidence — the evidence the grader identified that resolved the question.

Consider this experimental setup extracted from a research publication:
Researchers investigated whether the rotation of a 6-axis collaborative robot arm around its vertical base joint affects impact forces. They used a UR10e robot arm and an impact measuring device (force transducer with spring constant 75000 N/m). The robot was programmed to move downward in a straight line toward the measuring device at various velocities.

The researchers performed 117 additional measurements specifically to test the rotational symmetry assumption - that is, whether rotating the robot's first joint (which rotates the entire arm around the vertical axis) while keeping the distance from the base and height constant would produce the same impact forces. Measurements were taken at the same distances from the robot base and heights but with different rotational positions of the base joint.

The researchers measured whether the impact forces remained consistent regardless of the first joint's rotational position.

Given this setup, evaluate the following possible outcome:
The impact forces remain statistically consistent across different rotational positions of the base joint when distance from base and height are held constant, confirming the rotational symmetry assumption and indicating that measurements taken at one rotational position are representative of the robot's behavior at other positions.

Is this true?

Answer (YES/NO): YES